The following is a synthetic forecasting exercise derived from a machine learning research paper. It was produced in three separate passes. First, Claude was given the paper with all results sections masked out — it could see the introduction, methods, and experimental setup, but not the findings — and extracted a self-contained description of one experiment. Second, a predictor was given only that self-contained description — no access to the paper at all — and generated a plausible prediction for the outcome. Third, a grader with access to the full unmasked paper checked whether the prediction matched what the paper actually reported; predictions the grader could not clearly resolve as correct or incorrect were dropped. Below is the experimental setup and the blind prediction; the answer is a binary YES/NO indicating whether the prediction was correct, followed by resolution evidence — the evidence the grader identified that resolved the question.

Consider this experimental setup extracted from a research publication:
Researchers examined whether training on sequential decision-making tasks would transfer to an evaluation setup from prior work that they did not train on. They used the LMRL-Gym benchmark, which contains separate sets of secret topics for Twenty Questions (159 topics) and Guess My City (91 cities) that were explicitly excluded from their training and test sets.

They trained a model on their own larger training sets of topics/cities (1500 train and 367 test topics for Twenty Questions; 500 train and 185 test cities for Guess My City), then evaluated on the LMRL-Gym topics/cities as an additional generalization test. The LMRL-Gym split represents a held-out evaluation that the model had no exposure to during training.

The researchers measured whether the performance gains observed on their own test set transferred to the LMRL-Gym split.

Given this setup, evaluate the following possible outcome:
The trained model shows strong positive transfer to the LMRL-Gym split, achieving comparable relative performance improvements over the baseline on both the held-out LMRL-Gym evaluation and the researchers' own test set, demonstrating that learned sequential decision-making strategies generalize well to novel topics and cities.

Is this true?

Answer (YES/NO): YES